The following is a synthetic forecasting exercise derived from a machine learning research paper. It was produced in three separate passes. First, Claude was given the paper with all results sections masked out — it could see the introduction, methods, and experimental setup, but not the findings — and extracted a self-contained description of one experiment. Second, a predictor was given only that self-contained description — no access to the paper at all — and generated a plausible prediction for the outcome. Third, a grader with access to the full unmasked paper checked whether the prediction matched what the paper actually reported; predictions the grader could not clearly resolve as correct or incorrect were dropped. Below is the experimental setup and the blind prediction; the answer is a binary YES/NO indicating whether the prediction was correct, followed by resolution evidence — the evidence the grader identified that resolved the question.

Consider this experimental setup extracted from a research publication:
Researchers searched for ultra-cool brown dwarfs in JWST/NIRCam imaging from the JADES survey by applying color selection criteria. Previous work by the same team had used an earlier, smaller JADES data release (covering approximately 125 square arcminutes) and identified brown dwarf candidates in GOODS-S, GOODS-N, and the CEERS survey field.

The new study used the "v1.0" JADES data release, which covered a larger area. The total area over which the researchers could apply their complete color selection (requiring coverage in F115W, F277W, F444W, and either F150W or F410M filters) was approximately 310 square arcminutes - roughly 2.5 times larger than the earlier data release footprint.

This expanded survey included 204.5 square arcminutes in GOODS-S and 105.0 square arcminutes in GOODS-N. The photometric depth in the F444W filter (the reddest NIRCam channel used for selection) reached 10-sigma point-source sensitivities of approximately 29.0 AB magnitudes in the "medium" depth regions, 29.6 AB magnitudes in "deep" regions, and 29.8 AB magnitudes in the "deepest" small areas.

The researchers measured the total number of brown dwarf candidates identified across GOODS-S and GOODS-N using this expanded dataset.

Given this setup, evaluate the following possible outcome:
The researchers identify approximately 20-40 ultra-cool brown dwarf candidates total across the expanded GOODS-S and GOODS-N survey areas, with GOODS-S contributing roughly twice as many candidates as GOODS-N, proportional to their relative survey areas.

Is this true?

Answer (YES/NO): NO